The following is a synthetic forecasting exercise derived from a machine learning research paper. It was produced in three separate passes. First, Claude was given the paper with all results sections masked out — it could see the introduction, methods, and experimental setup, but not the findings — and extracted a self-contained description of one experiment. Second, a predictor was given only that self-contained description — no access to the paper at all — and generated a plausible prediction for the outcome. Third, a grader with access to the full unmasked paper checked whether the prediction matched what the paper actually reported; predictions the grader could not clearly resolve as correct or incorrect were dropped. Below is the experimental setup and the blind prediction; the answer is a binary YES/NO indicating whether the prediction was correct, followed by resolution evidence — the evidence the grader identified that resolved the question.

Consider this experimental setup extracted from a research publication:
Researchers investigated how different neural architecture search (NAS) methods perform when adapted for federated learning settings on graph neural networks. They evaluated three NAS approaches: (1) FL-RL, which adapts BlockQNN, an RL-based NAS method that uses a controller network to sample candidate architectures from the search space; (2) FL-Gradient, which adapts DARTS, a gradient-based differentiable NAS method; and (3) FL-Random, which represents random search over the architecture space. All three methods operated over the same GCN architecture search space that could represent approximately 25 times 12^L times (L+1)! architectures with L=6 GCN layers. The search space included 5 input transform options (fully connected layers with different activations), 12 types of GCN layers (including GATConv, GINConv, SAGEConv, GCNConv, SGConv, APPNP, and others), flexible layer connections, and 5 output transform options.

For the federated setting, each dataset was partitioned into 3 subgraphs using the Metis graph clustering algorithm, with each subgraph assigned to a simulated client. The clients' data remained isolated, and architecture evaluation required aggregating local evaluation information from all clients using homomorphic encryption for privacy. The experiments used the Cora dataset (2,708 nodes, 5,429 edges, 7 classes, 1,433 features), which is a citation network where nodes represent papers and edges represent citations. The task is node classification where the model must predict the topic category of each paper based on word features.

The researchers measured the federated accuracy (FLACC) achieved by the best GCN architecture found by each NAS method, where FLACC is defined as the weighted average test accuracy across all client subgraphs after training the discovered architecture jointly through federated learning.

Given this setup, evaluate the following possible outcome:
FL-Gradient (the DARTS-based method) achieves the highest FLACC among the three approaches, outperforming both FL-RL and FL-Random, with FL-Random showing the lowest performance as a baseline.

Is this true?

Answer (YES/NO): NO